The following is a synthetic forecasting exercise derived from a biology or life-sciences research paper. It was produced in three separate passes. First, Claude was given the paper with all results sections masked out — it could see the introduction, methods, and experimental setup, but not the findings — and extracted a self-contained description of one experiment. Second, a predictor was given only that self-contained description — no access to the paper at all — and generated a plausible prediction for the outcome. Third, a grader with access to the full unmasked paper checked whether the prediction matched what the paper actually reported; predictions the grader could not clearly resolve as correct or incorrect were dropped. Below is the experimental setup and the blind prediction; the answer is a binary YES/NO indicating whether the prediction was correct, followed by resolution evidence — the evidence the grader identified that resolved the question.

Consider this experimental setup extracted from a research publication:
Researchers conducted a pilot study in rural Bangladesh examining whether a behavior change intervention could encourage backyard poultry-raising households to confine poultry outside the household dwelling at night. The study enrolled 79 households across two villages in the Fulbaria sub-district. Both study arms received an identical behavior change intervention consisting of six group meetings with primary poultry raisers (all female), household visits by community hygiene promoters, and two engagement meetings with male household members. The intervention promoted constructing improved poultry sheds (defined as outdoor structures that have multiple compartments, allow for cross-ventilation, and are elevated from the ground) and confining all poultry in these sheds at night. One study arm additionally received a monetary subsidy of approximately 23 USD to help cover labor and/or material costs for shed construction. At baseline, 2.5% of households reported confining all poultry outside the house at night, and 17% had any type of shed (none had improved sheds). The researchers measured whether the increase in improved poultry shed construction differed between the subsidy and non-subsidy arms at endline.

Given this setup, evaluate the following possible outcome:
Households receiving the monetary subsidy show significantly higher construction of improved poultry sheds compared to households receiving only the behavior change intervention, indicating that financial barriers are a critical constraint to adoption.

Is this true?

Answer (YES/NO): YES